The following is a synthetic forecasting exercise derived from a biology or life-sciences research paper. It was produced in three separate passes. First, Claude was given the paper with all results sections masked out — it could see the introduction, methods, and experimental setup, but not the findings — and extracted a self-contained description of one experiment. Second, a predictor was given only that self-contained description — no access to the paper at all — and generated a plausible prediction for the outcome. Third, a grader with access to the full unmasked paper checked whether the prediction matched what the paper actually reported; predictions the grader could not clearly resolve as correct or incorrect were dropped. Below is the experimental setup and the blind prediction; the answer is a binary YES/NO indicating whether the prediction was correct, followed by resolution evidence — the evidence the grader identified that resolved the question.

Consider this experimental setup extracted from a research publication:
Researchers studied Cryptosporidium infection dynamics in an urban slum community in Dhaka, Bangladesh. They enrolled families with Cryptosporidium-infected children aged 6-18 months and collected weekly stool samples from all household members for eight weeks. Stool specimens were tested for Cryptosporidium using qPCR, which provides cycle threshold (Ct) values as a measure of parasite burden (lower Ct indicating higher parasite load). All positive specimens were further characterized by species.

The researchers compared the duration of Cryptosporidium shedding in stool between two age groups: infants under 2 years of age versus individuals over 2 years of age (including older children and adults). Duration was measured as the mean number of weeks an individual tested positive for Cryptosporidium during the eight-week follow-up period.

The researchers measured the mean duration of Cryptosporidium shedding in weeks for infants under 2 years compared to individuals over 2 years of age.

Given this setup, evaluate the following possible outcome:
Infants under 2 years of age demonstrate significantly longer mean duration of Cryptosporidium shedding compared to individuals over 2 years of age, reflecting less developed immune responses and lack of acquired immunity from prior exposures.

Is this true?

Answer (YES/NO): YES